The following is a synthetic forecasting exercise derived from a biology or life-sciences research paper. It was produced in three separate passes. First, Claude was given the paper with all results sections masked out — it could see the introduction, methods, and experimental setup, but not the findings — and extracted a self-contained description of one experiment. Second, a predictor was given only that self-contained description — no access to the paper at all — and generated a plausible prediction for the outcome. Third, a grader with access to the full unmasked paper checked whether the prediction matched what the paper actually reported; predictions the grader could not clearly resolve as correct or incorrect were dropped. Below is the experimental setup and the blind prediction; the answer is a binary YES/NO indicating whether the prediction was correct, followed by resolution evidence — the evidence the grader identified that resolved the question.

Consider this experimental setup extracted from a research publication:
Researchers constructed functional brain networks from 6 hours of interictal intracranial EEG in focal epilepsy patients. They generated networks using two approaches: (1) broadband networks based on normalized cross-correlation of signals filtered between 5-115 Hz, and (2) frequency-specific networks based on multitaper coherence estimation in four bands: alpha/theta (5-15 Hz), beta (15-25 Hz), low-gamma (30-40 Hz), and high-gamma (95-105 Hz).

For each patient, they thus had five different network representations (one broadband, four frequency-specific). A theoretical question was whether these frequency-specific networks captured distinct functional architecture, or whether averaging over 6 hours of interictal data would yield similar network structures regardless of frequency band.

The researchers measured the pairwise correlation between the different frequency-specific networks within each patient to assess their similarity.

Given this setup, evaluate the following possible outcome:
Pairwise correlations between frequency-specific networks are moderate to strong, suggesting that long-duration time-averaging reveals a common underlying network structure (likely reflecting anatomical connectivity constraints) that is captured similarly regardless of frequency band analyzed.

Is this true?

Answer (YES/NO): YES